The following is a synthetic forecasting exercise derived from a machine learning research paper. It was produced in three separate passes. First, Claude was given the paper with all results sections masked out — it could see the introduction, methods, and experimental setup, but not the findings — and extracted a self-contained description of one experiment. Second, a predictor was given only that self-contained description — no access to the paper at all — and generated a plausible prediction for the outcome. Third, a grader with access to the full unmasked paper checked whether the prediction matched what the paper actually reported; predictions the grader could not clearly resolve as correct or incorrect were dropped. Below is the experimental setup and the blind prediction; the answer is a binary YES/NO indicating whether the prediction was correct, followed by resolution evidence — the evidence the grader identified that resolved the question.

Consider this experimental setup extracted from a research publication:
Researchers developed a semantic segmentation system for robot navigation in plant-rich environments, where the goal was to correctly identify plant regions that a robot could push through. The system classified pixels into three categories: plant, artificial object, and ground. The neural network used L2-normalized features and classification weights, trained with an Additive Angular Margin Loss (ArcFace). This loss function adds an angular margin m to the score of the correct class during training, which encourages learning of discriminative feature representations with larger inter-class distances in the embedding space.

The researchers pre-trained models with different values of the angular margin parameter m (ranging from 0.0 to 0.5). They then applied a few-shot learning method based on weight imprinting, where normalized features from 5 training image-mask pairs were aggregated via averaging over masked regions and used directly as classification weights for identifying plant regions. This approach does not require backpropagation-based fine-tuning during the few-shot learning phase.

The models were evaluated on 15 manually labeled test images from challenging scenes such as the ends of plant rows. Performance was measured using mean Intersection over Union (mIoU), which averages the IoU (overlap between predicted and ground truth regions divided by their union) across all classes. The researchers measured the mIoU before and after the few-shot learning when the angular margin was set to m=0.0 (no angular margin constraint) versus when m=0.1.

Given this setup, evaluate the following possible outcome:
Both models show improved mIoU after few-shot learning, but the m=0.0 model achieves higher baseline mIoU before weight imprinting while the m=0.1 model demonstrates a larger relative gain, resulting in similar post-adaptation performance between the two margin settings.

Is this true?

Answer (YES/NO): NO